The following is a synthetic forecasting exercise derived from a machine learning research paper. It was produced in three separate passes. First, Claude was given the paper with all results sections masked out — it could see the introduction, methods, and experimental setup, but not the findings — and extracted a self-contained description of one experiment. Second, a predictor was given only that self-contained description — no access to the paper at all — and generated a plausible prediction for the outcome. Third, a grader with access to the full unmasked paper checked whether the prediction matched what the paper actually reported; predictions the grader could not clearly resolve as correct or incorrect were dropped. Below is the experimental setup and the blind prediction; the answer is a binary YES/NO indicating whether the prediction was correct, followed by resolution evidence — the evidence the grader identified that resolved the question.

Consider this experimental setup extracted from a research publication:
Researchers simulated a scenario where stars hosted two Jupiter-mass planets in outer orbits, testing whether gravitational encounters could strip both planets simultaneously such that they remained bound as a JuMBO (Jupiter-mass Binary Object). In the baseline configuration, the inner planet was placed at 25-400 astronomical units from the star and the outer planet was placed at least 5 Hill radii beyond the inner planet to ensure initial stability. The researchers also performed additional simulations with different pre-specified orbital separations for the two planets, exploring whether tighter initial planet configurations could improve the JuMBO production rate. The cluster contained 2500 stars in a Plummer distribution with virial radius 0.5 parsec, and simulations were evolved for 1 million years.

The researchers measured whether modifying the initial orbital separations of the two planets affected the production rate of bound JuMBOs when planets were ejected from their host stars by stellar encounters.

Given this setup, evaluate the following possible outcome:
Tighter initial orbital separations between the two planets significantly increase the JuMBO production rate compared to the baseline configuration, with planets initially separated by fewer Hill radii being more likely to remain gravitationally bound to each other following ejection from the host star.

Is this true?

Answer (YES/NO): NO